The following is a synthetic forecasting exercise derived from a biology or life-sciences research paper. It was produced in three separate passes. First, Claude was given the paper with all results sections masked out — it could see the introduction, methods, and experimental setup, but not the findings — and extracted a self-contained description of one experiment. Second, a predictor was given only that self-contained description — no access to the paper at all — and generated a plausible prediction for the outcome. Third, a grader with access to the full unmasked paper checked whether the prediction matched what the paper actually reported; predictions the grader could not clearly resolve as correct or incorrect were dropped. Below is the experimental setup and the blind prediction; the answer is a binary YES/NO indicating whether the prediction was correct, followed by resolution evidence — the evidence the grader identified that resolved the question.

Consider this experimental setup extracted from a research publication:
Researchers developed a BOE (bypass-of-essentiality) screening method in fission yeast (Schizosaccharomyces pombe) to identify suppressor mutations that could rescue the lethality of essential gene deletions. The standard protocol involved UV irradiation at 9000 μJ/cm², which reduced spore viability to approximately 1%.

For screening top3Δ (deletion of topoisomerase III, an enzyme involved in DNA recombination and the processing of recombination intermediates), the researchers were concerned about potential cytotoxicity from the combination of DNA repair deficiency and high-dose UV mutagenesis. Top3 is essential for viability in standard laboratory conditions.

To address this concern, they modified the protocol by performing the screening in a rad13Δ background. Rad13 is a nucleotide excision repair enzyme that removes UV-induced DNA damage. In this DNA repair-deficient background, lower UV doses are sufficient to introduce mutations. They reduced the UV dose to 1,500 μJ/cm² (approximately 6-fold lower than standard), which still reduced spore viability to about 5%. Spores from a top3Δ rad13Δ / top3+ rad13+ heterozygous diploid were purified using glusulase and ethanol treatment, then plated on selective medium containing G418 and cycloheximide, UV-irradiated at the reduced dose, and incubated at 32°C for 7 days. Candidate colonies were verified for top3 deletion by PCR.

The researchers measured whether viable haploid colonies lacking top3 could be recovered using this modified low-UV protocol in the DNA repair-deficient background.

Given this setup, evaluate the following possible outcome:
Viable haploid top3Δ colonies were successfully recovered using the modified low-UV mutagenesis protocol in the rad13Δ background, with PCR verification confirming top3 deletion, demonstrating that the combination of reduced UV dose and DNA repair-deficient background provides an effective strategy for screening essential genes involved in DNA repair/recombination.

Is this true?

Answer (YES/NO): YES